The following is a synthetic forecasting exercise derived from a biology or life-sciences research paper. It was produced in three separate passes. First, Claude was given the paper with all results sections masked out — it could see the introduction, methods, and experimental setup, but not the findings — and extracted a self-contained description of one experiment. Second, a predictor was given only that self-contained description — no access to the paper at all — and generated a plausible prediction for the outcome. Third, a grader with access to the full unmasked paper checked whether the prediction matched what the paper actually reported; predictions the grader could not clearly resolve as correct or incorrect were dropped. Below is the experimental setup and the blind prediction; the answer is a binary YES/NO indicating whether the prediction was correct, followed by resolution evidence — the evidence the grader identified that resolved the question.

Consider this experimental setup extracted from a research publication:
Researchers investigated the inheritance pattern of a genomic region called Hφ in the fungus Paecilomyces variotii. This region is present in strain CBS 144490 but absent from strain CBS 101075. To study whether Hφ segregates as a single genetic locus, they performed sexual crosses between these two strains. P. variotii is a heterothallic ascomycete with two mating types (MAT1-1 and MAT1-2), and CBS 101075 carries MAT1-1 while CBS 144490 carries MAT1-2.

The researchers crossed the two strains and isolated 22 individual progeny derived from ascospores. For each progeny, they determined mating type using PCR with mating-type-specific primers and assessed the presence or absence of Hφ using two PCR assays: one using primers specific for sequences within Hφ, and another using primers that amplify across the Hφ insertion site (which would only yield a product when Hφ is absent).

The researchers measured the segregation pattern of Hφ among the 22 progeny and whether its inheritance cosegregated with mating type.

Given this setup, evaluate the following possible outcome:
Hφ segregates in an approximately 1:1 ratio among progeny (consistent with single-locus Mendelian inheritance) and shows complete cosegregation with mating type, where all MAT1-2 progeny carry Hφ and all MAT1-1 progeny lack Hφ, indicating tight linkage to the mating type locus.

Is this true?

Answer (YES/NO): NO